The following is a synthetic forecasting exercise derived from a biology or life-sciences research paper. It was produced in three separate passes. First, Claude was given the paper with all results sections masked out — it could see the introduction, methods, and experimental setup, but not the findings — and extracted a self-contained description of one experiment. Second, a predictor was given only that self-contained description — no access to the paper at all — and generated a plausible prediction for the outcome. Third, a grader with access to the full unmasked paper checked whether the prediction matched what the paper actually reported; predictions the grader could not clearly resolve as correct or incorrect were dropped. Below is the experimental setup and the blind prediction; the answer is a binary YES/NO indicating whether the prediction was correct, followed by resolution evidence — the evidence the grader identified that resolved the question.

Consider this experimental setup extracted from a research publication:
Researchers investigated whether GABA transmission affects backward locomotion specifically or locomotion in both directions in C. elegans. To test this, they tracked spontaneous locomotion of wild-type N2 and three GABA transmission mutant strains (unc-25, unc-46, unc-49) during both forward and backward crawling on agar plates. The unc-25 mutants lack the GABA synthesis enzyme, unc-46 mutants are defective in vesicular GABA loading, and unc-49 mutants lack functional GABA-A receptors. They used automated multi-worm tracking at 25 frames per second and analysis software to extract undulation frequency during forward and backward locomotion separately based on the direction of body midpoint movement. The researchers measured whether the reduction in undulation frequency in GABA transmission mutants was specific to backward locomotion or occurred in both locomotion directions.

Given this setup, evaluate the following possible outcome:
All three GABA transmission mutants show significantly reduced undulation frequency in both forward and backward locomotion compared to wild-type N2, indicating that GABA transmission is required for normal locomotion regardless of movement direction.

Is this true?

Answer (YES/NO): NO